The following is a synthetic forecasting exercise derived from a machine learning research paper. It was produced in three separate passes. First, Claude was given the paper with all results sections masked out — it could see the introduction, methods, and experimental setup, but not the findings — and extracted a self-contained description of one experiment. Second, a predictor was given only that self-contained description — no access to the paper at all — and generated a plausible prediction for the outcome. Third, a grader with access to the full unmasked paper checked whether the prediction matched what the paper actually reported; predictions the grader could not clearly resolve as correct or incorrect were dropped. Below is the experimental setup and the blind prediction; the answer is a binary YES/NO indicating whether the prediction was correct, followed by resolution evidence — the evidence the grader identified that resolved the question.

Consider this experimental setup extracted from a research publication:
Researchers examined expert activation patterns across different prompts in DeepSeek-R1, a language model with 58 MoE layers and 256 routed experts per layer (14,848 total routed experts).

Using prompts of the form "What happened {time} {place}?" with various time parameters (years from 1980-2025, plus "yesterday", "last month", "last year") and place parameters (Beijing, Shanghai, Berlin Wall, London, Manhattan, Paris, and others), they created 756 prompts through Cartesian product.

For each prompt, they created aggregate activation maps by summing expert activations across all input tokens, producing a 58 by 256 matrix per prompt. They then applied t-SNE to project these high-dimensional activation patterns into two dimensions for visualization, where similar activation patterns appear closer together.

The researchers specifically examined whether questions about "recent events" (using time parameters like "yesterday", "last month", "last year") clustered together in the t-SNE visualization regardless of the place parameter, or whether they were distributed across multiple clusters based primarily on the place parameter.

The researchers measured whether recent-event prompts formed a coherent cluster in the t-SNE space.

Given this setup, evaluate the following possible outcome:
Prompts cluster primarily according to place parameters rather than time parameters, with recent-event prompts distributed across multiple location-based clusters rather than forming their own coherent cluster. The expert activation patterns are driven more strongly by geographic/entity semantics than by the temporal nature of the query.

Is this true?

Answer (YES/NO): NO